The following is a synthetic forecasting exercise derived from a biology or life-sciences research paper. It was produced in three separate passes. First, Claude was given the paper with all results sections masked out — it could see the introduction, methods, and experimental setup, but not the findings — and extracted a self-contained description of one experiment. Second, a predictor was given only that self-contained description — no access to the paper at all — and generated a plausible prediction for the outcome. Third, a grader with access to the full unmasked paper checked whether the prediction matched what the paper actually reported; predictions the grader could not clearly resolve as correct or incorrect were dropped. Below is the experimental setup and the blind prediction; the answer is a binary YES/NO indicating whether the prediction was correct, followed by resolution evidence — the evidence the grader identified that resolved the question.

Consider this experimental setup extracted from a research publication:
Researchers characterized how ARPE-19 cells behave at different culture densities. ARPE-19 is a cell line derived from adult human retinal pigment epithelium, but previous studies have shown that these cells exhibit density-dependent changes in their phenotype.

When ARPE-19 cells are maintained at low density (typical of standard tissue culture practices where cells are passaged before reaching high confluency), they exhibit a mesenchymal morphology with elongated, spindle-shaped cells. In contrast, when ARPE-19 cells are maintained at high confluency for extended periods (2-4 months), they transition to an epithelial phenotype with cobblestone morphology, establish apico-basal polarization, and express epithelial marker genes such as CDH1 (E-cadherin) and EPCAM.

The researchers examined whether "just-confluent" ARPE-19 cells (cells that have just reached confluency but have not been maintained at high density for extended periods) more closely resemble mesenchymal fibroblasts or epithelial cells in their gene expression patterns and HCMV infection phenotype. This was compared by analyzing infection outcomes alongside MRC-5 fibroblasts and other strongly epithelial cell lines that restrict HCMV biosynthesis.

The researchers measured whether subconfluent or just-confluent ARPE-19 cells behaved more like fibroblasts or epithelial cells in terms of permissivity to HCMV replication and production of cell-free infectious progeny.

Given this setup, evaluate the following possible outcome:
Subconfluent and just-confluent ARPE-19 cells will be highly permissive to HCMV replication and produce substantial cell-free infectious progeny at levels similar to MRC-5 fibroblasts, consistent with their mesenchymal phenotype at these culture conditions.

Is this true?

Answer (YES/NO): YES